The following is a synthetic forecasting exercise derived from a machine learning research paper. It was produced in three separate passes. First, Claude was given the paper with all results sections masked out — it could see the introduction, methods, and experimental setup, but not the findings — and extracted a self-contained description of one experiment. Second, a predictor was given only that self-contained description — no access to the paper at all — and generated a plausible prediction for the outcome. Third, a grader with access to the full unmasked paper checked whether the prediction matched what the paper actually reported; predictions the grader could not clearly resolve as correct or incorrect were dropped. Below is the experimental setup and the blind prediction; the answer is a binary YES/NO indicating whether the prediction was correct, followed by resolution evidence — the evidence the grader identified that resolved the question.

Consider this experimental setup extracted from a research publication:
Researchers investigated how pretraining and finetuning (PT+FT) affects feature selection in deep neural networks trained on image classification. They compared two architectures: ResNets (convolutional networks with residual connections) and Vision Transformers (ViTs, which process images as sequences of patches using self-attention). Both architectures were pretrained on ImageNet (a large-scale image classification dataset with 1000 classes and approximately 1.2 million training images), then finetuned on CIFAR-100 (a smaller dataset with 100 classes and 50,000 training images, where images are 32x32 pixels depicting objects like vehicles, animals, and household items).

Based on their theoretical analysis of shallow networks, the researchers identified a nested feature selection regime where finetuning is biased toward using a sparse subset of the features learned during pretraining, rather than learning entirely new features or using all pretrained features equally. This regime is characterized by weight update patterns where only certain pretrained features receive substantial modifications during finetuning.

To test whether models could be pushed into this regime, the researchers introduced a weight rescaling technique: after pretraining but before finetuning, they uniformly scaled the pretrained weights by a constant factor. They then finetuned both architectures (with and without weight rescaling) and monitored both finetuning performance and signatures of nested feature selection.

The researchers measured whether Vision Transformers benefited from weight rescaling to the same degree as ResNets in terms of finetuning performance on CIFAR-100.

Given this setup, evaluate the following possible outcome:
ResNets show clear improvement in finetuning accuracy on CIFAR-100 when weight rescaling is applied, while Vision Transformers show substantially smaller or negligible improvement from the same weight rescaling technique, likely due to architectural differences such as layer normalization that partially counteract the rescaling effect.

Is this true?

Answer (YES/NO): NO